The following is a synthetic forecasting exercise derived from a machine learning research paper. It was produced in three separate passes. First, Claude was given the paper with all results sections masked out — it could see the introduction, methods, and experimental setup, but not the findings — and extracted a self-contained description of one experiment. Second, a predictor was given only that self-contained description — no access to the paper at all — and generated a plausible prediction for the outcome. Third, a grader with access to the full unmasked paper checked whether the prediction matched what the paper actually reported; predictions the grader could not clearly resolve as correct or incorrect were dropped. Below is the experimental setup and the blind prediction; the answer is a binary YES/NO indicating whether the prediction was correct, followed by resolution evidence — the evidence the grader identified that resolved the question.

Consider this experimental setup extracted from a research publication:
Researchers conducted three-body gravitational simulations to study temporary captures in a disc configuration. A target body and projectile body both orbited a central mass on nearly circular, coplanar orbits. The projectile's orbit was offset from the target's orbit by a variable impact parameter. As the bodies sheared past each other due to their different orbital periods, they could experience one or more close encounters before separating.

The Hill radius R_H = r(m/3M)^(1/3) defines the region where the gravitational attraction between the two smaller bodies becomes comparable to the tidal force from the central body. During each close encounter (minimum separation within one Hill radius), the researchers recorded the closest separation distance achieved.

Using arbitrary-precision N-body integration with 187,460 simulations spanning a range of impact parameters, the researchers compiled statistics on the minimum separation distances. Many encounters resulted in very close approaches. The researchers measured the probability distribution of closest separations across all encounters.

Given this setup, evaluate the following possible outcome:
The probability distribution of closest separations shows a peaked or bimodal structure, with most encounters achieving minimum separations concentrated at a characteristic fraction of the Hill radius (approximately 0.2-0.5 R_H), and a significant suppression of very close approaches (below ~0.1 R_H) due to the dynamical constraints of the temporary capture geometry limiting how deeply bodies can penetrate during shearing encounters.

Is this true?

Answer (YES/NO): NO